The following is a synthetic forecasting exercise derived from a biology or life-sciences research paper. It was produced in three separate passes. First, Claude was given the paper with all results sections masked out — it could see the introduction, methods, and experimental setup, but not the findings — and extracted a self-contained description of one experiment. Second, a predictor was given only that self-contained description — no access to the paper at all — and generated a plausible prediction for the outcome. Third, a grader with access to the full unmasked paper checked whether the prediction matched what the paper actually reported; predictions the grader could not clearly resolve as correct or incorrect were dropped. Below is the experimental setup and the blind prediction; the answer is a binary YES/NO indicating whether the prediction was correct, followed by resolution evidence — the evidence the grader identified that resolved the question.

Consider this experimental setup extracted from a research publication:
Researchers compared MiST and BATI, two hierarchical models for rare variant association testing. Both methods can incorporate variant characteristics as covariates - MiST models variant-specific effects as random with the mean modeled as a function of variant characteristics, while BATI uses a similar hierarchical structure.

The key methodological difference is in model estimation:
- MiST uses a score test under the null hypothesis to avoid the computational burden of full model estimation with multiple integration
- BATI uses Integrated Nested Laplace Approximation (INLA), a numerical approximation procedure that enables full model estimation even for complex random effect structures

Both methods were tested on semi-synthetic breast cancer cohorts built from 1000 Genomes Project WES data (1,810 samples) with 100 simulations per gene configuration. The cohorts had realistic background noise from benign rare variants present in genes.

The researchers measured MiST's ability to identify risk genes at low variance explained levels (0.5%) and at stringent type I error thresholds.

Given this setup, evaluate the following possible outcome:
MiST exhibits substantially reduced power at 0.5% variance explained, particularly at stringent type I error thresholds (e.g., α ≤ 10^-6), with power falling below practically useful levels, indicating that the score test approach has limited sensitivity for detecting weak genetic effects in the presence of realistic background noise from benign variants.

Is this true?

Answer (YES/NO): NO